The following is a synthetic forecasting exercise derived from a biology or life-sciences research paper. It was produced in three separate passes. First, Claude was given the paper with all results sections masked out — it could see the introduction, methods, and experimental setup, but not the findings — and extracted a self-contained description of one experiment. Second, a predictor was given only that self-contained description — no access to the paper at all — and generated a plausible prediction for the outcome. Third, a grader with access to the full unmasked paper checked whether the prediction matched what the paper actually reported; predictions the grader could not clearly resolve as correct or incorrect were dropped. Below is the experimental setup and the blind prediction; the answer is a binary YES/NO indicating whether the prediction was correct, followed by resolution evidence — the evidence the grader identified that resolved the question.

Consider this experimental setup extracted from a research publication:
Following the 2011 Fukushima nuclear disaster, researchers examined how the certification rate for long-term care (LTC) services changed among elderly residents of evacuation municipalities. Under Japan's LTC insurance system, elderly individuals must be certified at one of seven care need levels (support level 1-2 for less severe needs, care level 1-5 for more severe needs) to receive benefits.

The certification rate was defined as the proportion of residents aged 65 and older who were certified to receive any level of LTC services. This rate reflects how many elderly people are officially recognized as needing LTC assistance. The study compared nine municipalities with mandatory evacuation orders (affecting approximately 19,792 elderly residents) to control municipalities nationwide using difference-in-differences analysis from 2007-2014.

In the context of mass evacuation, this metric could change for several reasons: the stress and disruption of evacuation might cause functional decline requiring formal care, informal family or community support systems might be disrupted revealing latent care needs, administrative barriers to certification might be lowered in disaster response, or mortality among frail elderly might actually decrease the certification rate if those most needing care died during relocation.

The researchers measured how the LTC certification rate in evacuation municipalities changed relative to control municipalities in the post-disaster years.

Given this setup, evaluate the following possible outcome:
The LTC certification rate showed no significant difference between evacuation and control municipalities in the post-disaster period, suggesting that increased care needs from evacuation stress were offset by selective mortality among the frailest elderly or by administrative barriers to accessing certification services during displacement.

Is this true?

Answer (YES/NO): NO